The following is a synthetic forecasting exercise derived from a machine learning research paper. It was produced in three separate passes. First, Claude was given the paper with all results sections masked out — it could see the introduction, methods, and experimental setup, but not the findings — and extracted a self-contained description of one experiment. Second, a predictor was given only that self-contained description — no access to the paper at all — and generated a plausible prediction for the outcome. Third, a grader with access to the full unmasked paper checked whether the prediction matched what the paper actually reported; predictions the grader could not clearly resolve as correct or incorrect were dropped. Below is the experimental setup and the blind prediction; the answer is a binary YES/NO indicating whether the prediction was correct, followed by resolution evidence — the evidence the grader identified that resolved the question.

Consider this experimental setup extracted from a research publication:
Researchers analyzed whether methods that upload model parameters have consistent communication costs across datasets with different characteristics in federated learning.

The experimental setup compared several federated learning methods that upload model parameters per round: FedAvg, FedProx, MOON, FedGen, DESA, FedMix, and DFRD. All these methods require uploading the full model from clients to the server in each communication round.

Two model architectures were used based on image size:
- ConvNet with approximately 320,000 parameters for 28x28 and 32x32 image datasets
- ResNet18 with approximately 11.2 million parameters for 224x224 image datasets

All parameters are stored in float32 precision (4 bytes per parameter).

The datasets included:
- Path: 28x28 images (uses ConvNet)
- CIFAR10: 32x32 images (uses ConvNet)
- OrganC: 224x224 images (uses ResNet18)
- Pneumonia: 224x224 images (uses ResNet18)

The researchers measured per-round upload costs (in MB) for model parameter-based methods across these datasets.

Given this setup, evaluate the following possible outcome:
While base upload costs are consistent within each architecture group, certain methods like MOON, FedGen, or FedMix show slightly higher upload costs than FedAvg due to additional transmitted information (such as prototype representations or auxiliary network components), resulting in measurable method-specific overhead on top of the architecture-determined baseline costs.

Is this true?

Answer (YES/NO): NO